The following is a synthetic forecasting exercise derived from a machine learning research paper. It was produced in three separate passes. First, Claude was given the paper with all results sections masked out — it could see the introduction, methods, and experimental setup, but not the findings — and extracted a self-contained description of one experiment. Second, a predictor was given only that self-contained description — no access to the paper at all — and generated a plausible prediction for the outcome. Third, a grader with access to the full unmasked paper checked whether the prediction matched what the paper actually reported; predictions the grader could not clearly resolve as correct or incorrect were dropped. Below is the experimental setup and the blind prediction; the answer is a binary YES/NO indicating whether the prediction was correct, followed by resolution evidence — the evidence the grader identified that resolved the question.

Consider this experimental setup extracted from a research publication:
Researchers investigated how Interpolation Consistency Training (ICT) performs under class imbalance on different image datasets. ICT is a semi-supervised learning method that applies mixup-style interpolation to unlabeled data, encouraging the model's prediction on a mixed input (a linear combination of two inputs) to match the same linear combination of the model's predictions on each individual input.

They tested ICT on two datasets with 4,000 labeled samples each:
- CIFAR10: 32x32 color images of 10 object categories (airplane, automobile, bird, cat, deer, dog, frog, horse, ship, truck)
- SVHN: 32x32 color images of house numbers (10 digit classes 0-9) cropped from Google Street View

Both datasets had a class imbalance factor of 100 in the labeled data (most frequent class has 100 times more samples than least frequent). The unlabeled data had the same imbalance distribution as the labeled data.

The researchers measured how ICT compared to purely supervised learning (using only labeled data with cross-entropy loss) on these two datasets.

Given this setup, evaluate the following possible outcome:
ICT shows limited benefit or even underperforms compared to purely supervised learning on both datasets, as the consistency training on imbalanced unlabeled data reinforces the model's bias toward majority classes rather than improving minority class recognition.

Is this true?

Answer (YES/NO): YES